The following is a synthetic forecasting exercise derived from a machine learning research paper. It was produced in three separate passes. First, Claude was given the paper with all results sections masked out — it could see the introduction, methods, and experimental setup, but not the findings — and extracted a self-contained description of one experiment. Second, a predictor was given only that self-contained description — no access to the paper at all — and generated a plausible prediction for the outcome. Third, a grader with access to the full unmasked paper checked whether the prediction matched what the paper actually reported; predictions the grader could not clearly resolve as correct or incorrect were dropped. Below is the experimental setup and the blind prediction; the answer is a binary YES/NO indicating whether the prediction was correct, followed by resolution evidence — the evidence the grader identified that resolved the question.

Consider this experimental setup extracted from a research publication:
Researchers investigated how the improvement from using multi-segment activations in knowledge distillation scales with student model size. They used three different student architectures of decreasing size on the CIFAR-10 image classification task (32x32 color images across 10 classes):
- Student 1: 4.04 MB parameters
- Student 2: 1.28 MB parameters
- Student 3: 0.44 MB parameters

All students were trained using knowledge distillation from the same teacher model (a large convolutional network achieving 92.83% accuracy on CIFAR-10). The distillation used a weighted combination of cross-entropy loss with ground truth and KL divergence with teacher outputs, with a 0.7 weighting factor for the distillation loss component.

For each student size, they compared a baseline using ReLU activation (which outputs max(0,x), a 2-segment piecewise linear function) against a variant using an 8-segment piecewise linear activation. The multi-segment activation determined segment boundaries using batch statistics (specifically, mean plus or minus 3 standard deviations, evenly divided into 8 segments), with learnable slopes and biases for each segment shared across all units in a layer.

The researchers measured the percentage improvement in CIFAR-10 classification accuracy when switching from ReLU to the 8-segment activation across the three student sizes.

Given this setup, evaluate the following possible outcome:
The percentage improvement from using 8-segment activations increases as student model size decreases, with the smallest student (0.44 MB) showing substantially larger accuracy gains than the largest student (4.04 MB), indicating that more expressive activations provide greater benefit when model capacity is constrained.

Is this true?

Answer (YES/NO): YES